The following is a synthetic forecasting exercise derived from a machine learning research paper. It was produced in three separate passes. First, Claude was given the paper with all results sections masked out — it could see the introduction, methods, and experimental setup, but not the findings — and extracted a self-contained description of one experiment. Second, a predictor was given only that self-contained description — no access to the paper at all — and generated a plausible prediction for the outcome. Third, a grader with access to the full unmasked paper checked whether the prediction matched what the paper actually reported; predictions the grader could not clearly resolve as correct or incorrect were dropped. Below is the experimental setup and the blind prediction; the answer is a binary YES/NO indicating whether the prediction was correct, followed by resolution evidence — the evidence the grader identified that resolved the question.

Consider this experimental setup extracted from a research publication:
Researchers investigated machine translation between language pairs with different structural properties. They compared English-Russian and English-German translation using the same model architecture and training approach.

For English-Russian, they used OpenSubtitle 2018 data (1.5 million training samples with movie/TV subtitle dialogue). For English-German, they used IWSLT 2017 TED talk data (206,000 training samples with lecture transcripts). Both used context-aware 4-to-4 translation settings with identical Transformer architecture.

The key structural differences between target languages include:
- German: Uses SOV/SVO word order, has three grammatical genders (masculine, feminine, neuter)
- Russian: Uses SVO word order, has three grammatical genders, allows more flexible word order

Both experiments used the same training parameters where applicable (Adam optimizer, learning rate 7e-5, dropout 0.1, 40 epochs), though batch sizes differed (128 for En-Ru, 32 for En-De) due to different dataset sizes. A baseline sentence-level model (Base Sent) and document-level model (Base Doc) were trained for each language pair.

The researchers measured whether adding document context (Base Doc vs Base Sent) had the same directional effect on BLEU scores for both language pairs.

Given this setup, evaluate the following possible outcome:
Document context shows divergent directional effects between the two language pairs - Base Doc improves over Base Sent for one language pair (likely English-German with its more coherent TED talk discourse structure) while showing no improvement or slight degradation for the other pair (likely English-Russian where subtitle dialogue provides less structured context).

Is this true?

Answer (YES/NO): NO